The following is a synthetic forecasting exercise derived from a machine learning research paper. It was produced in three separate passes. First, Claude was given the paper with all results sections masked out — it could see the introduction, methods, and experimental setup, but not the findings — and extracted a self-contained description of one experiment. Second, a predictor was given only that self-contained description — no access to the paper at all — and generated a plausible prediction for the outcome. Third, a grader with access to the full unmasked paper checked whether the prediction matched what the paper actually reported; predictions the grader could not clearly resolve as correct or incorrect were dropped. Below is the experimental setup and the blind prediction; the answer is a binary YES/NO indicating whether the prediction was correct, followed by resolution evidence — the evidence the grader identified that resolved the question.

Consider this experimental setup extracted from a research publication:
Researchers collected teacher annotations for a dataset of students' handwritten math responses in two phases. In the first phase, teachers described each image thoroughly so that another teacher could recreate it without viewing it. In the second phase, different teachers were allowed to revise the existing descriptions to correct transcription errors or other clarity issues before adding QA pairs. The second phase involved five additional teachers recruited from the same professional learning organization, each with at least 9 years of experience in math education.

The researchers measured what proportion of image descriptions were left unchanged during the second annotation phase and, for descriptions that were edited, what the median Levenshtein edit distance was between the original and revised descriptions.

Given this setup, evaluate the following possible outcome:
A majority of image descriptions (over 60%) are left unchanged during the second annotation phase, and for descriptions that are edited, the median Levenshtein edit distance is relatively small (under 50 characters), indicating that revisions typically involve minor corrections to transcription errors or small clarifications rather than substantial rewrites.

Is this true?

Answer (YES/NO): YES